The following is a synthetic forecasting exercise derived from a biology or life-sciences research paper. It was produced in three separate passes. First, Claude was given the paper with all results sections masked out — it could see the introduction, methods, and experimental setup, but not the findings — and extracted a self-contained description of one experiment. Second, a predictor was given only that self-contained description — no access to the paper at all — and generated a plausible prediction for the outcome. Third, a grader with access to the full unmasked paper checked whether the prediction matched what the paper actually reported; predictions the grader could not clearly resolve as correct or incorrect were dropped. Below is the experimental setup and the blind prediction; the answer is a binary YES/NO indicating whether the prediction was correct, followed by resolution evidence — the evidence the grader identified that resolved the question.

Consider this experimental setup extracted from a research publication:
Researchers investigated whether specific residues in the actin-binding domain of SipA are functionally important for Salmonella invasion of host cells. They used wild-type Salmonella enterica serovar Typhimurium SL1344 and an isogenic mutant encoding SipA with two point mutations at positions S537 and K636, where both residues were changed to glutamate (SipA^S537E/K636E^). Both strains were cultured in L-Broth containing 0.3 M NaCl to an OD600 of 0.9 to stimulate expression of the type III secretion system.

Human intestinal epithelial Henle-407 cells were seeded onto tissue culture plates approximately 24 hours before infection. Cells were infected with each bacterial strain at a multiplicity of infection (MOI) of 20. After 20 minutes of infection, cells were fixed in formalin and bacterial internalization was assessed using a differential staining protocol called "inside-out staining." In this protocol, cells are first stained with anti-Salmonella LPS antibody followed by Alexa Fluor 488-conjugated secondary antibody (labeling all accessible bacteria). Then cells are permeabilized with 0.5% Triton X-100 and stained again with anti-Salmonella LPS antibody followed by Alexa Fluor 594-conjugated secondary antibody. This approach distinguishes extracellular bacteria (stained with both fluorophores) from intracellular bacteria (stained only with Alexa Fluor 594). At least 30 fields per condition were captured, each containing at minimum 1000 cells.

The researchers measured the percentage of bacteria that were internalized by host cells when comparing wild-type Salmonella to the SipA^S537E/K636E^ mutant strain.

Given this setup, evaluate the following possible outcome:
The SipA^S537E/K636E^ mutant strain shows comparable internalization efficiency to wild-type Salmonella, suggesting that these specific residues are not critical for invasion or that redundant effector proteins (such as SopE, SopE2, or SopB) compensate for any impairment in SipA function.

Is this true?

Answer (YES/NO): NO